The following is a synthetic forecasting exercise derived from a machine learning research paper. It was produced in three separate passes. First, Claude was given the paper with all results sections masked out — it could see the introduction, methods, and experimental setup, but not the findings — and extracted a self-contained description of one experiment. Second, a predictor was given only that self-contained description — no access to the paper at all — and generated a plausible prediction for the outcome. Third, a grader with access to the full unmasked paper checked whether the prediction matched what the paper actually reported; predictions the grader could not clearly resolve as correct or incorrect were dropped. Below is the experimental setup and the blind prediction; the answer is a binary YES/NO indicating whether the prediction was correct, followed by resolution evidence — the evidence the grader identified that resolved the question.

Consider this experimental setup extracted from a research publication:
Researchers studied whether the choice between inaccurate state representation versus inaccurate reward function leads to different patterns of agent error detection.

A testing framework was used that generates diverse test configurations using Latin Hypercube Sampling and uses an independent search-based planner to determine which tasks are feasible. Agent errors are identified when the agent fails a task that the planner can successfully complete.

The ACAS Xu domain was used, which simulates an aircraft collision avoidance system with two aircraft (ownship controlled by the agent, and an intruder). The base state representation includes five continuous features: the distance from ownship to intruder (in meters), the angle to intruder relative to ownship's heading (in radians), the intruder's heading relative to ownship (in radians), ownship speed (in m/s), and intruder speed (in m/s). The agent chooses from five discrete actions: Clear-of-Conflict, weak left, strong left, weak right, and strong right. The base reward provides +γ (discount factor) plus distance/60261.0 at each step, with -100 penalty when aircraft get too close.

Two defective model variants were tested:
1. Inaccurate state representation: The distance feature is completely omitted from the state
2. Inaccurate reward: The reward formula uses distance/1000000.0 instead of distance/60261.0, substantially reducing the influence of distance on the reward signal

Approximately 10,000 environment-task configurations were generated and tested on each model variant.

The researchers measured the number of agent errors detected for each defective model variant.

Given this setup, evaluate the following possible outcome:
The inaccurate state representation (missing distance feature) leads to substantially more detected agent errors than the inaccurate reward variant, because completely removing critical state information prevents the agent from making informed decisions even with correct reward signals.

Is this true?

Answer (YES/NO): NO